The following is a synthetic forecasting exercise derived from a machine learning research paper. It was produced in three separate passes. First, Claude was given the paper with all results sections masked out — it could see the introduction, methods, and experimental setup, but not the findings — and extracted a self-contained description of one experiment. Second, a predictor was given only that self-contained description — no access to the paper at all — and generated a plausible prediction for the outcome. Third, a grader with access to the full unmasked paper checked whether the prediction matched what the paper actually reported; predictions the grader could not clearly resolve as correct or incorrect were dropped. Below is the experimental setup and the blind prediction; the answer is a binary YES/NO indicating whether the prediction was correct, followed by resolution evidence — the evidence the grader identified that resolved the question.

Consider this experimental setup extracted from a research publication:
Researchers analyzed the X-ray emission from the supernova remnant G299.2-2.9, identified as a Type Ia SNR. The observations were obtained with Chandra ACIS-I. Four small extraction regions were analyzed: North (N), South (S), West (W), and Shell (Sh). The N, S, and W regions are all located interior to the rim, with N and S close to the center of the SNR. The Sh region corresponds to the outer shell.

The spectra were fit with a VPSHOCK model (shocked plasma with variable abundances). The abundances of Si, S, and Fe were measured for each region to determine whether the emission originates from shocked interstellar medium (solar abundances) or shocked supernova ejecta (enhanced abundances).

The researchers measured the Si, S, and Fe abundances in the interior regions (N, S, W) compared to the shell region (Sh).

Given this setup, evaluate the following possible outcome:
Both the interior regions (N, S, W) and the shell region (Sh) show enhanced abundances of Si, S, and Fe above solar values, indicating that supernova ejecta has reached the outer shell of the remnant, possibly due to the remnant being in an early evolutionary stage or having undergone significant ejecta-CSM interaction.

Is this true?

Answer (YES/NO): NO